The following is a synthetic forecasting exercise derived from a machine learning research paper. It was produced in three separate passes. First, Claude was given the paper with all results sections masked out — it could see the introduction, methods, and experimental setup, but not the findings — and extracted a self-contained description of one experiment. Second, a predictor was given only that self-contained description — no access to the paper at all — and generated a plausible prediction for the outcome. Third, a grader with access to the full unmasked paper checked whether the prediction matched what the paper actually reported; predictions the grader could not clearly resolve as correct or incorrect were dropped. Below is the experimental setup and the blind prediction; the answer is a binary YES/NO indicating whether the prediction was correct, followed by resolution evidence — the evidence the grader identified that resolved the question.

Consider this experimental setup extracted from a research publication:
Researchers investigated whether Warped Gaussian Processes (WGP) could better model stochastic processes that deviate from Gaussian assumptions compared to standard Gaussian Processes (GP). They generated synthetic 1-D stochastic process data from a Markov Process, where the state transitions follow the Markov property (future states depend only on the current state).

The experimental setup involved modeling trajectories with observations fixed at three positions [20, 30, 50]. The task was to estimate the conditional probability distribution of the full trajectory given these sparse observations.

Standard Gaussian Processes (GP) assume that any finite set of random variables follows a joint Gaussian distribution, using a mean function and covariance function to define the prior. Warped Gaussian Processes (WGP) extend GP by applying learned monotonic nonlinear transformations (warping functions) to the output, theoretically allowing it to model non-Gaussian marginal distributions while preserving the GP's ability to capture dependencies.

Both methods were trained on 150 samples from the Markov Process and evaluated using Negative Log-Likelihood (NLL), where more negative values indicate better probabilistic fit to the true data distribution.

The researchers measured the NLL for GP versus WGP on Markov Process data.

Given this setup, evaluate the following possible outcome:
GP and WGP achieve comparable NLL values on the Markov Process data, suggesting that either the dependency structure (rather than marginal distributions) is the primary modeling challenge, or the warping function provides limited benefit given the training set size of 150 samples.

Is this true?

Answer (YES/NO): NO